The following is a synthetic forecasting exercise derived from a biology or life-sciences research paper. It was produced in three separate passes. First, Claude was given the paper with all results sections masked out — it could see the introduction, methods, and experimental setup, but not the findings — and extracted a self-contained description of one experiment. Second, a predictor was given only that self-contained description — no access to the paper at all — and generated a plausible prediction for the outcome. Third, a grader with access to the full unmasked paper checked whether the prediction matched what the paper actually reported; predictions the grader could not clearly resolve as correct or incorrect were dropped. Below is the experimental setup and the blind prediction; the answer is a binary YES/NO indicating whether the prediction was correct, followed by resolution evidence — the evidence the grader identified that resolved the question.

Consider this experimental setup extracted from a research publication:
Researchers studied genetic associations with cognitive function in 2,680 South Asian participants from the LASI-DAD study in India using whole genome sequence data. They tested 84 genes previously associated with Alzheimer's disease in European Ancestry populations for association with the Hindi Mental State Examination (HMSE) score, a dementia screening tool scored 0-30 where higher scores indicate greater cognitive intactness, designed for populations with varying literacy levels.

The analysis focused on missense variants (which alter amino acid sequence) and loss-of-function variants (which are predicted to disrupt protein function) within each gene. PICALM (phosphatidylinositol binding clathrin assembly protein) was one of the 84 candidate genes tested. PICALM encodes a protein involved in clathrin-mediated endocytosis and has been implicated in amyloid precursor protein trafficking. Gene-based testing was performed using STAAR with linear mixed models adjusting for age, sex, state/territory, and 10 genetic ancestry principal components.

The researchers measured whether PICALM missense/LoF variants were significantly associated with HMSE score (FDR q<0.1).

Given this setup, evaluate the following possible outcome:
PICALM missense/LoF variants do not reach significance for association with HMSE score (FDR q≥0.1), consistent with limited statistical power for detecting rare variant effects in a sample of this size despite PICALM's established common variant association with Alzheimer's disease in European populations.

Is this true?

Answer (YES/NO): NO